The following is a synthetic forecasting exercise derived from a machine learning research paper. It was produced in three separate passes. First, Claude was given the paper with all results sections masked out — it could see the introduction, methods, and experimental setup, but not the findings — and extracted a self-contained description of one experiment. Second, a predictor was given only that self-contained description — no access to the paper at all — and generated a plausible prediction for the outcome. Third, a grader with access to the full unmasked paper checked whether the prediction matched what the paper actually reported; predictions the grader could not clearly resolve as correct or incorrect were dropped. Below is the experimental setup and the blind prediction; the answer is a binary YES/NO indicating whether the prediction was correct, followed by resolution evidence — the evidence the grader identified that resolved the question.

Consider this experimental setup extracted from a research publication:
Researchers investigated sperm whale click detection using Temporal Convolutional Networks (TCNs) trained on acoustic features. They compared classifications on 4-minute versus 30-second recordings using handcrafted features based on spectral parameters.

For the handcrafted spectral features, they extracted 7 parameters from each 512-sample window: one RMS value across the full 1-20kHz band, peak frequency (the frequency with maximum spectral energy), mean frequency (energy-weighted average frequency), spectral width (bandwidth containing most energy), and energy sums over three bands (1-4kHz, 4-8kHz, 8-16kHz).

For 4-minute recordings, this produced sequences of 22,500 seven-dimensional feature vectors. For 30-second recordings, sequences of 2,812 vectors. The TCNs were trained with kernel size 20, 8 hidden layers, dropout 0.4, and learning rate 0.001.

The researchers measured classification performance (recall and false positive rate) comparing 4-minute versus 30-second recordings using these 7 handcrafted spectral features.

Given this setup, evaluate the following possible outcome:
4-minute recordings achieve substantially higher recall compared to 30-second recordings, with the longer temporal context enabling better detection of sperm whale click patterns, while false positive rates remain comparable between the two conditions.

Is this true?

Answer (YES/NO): NO